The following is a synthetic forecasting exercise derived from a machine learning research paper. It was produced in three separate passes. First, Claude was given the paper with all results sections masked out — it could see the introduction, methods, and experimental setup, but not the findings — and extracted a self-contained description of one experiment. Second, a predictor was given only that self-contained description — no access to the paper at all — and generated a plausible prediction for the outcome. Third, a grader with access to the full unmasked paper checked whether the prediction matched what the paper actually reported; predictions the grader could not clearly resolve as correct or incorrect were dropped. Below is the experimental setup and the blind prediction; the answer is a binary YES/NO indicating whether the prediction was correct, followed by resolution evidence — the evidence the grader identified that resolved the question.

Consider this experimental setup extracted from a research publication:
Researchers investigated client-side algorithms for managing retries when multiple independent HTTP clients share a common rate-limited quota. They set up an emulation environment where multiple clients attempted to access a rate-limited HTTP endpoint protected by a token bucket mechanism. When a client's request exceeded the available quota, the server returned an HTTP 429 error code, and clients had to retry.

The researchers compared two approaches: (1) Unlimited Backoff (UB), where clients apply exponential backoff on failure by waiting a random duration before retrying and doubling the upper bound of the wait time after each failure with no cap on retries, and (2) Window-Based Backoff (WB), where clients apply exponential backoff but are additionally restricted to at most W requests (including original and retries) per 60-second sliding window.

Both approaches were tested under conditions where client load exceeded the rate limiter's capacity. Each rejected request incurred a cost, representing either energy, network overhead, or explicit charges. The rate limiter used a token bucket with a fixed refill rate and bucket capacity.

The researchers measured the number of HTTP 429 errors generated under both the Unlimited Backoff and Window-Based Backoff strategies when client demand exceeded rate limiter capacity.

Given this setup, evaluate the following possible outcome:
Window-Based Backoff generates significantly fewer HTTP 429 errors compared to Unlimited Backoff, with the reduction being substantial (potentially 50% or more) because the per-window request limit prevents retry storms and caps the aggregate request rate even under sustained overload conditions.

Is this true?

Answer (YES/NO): NO